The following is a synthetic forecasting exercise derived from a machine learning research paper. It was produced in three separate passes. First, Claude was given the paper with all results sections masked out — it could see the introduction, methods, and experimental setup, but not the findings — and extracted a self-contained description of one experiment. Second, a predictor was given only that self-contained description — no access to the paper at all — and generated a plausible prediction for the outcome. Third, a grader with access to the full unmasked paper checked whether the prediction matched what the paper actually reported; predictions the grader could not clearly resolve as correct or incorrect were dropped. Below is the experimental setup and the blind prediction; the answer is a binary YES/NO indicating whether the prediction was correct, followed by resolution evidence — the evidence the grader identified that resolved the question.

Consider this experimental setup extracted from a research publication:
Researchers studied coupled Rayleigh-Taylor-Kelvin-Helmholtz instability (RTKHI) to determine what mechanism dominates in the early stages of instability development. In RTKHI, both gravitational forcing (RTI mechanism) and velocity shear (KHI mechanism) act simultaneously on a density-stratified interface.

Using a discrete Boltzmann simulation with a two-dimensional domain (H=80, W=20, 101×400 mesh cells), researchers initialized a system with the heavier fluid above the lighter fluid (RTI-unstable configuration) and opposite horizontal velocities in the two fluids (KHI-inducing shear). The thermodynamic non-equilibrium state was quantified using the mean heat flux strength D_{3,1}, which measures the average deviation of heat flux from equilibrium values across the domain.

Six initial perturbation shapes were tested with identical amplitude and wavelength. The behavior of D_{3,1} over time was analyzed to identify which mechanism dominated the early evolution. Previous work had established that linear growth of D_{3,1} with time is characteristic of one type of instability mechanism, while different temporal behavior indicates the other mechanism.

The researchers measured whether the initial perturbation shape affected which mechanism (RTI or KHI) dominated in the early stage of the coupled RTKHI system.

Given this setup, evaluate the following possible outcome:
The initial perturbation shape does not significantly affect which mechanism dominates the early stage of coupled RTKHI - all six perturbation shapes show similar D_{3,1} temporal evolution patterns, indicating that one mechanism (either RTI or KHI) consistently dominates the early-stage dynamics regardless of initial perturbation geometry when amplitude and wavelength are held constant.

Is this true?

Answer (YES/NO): NO